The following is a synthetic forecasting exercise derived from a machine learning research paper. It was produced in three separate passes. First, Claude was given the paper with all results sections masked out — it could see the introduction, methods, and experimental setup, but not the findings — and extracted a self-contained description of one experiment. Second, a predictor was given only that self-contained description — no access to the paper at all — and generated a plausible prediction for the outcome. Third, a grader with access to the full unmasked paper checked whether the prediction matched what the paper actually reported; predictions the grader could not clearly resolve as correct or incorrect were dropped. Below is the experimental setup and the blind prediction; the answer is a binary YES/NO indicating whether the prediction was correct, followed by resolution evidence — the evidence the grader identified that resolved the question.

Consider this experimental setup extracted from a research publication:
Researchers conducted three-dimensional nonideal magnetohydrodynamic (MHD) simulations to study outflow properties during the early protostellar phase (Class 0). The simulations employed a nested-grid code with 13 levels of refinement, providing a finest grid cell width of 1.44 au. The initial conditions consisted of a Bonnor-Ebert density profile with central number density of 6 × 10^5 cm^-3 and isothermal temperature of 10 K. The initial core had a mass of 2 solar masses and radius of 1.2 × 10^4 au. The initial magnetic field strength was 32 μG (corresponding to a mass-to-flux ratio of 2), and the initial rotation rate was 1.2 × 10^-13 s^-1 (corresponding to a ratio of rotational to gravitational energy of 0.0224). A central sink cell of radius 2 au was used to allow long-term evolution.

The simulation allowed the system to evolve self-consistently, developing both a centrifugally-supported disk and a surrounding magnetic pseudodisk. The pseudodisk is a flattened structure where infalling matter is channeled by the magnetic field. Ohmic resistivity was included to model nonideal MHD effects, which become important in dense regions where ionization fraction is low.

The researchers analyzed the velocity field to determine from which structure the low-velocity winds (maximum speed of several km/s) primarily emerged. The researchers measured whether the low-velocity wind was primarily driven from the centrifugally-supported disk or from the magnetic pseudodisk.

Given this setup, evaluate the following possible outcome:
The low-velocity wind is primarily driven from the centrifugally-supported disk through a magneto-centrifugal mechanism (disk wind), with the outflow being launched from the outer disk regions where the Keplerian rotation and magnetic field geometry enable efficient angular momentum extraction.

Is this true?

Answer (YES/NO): NO